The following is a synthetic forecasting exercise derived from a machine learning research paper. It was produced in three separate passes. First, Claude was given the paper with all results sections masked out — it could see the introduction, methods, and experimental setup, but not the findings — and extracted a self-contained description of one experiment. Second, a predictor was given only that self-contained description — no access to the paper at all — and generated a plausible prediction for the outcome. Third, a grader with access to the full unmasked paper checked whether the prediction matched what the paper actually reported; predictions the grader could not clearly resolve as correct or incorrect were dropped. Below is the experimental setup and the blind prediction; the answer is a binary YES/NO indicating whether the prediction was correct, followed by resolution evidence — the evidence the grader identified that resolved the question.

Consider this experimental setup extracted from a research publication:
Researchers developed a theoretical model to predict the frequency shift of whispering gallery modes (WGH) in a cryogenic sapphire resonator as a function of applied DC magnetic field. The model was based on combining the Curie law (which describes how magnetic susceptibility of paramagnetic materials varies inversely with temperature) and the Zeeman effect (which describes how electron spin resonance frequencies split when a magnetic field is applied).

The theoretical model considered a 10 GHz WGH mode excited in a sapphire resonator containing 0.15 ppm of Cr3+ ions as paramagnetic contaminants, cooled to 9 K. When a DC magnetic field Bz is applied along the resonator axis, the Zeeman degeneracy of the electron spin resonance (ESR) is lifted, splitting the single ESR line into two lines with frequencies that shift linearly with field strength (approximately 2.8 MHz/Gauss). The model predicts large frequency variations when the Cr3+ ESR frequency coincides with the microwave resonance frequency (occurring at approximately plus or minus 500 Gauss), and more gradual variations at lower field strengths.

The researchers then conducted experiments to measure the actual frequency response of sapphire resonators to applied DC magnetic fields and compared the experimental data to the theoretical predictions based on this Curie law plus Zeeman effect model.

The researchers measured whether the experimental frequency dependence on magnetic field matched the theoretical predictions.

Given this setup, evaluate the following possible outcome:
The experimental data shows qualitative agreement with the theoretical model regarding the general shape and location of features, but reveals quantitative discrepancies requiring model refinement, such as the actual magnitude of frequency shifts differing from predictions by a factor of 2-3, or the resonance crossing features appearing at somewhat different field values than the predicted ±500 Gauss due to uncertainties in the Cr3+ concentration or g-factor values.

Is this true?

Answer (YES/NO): NO